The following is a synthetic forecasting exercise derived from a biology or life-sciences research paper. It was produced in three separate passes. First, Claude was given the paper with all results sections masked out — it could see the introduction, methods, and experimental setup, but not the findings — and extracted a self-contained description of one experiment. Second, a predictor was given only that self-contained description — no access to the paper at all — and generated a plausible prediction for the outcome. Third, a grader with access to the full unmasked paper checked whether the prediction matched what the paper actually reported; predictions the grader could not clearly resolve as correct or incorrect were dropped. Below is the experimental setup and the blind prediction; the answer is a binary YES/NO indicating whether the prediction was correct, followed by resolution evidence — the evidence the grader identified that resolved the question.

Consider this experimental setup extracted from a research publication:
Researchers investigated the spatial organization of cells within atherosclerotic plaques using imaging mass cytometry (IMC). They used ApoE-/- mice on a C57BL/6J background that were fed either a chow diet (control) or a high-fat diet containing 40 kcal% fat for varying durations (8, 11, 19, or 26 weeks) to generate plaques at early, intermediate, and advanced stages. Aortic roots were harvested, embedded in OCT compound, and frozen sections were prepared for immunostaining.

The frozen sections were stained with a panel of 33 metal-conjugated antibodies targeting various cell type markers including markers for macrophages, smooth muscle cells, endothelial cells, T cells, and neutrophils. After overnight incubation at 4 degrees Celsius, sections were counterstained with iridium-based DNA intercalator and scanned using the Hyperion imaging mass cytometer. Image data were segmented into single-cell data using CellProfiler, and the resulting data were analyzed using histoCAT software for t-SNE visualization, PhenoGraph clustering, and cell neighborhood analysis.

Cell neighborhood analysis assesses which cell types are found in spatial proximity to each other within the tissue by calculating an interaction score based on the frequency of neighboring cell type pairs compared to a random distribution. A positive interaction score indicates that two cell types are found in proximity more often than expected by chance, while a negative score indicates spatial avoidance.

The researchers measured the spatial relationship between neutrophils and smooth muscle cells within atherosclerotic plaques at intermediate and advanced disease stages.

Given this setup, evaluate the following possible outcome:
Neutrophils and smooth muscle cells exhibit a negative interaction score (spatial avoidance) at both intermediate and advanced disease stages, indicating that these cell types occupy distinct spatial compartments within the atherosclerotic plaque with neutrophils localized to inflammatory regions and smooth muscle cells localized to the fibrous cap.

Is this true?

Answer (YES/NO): NO